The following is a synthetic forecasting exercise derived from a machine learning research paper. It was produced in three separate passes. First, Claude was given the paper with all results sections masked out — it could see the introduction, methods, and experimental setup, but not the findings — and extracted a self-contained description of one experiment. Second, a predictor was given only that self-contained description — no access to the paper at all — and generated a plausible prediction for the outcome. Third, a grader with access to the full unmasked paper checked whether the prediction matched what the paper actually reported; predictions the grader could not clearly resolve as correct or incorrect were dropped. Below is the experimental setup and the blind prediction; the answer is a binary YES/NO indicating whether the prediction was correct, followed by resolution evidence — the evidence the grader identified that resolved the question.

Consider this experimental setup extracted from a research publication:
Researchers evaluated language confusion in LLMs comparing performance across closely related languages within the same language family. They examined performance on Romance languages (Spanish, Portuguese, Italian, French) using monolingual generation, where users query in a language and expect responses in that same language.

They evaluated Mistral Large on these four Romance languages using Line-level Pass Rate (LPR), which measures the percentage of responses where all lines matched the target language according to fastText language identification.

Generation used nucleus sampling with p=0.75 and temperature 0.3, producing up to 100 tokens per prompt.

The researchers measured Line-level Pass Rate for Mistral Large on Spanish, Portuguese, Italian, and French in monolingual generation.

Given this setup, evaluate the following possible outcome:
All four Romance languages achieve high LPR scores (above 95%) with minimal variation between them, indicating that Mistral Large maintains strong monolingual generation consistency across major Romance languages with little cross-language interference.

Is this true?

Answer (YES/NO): NO